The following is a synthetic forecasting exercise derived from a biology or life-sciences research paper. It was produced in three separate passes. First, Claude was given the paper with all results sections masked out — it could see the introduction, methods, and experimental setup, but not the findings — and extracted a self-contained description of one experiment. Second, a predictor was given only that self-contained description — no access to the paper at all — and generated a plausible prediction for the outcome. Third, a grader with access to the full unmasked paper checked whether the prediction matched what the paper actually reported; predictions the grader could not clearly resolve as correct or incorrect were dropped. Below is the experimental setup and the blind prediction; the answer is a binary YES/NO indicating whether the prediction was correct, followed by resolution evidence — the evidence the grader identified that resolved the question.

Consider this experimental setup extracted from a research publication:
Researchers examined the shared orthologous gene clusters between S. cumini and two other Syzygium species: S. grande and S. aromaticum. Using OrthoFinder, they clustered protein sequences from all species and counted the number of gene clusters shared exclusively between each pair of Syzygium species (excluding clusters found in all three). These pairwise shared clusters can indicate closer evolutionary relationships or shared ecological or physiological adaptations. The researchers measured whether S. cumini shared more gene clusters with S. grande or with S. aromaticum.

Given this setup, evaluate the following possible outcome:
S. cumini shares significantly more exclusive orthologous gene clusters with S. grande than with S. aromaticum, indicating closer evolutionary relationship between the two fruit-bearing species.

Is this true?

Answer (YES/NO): YES